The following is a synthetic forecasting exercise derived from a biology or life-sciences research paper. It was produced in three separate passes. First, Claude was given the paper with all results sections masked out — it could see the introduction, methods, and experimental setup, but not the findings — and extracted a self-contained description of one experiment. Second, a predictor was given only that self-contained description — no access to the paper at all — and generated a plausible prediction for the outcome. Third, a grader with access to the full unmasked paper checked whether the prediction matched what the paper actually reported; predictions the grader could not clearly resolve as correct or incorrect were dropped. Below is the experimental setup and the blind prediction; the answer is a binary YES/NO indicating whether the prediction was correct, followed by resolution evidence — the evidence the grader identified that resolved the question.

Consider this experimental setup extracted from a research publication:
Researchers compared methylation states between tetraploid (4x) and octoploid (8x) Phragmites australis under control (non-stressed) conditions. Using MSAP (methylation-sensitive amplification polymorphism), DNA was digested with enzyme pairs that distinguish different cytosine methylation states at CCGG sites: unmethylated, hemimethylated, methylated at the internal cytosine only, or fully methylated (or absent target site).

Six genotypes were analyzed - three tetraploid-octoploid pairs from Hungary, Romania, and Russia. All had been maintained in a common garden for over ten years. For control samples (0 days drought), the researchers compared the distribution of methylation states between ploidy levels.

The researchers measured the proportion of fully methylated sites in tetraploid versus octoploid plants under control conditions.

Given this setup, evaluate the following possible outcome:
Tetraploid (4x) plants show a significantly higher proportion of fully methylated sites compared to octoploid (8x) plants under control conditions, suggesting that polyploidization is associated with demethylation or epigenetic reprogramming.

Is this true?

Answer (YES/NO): YES